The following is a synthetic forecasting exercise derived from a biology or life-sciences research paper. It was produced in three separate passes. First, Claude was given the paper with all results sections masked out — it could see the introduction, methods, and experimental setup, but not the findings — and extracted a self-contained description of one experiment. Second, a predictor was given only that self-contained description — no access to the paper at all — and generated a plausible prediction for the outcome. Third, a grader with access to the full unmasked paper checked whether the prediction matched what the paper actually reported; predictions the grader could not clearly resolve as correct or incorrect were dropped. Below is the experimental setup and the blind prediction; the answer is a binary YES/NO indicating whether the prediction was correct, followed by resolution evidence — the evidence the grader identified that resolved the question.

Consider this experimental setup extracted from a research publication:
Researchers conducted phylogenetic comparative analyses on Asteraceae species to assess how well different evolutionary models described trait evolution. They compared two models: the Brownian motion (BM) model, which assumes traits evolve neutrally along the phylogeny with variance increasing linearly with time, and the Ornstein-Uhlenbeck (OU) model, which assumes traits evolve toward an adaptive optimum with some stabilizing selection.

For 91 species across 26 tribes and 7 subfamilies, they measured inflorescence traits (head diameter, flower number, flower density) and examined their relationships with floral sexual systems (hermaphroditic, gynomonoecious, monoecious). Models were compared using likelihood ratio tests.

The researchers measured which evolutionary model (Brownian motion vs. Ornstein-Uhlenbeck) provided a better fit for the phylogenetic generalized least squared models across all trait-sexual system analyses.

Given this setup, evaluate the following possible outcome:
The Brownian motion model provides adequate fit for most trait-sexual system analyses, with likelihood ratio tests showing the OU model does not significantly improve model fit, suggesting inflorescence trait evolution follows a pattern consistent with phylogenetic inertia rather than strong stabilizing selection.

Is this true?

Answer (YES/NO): NO